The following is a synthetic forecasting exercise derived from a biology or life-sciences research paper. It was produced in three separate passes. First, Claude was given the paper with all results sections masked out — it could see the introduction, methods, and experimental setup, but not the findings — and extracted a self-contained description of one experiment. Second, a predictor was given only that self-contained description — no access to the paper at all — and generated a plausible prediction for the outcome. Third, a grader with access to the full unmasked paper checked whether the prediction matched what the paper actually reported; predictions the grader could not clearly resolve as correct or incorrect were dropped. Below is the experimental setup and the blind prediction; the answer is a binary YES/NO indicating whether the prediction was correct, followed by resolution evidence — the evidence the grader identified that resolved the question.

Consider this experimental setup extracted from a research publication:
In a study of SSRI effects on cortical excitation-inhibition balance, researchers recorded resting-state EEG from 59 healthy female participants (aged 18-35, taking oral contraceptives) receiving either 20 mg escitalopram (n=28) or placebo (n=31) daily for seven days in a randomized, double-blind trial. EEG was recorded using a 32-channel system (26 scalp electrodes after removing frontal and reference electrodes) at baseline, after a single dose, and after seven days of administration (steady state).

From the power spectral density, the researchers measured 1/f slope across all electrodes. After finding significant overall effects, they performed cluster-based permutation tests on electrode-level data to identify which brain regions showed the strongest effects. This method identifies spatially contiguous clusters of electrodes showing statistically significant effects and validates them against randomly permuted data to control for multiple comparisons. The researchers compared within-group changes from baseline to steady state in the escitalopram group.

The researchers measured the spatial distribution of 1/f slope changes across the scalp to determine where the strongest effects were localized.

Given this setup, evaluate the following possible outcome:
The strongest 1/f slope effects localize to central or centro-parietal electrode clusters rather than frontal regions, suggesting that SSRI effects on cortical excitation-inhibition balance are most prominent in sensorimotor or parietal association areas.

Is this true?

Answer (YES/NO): NO